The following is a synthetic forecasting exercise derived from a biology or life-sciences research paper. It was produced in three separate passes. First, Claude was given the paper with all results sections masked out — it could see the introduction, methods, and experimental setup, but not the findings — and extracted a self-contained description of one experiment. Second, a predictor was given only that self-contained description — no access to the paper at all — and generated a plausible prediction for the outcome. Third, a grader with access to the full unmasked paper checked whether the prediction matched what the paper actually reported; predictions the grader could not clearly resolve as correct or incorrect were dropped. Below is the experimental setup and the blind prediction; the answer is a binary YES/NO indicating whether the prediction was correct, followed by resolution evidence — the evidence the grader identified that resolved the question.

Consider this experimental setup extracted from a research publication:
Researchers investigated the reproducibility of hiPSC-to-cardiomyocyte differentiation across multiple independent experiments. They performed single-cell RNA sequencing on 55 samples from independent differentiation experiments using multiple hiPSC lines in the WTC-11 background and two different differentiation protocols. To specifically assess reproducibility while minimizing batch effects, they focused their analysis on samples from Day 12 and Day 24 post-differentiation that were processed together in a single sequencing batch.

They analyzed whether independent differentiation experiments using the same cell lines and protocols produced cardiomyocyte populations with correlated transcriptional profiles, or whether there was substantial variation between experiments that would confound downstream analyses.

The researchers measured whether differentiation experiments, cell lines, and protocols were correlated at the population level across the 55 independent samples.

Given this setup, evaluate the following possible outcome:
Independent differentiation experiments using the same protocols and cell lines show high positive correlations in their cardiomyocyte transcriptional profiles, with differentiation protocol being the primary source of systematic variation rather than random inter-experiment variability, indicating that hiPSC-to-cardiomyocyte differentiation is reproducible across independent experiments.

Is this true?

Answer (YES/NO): NO